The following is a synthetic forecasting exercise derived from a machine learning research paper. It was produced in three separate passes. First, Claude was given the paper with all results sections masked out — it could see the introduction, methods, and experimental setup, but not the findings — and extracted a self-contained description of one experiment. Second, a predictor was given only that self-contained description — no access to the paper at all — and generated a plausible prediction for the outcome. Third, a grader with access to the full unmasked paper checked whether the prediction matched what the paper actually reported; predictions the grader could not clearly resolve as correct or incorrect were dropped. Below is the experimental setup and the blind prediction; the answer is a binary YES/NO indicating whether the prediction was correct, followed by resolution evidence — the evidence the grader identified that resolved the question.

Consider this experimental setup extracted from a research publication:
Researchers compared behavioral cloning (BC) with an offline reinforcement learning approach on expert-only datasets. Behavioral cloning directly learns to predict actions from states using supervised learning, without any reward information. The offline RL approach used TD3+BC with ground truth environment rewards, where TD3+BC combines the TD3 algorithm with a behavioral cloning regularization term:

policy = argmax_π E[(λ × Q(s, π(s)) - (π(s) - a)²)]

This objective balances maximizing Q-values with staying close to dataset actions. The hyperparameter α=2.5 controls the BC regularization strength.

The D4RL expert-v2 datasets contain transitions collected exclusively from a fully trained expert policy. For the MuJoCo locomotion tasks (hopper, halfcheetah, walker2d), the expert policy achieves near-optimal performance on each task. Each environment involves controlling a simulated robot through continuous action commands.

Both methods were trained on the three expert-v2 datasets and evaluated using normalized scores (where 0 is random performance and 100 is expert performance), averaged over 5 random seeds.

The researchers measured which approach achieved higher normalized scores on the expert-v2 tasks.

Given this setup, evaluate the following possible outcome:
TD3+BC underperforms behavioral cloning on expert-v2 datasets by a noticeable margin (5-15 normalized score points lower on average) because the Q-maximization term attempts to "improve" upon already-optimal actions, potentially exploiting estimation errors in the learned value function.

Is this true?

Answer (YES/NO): NO